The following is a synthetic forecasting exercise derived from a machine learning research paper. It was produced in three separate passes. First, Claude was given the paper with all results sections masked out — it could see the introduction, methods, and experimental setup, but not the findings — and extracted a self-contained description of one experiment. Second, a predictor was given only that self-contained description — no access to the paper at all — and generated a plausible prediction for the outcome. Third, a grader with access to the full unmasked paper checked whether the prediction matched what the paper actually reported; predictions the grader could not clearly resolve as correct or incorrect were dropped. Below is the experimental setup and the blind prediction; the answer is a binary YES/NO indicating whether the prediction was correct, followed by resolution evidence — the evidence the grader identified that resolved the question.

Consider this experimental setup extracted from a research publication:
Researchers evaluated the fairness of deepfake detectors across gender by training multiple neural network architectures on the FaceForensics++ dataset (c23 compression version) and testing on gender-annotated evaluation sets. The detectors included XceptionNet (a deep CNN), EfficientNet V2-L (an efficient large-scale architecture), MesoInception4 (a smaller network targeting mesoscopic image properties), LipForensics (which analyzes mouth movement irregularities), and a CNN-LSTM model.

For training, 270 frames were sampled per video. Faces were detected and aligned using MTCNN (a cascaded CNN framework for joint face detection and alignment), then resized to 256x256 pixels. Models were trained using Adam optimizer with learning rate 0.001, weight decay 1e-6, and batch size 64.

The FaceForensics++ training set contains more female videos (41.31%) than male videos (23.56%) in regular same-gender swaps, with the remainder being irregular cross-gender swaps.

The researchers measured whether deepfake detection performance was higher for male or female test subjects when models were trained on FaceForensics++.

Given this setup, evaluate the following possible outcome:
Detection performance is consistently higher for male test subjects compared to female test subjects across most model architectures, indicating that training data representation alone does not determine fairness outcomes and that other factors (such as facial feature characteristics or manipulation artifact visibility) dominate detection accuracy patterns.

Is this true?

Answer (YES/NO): YES